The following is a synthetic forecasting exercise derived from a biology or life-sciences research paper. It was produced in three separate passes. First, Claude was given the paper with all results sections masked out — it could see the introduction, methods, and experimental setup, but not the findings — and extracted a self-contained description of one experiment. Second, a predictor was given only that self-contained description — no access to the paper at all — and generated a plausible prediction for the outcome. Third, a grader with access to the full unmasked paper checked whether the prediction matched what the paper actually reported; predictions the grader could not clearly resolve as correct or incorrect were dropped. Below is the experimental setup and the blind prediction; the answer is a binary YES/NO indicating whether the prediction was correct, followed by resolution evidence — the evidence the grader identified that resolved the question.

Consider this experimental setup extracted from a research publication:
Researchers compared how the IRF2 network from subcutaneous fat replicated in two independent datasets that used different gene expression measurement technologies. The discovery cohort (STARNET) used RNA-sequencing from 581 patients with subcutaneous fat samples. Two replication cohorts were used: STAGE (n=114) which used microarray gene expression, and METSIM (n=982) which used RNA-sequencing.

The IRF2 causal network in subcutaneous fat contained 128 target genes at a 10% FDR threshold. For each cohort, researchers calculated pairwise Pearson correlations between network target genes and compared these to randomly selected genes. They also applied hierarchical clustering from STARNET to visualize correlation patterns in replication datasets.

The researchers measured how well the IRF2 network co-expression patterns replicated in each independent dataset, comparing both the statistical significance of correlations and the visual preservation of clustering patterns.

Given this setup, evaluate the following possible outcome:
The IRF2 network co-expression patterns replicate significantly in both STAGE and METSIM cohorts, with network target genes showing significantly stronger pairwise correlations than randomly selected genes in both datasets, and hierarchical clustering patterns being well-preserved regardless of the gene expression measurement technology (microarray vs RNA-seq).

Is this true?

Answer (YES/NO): NO